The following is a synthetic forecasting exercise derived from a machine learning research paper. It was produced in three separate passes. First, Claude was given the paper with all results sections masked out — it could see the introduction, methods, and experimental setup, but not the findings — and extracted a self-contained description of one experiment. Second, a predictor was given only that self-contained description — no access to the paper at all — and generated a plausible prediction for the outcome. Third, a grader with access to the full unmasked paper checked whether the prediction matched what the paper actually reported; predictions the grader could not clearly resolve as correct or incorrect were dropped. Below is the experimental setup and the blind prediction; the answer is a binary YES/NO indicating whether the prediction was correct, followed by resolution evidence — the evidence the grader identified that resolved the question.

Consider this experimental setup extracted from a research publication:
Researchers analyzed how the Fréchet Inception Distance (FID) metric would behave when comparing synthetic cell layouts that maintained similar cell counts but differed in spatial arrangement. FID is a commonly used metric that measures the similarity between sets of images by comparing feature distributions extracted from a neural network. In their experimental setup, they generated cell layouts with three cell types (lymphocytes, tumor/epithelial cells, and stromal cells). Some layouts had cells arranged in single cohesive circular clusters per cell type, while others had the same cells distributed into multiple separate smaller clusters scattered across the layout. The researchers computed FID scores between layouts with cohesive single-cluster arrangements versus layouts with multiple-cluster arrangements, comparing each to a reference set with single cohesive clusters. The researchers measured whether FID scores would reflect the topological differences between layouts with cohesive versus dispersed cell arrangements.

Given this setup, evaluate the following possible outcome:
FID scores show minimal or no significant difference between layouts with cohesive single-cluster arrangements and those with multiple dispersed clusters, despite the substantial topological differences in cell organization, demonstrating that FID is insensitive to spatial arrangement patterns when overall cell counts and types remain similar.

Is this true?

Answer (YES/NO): YES